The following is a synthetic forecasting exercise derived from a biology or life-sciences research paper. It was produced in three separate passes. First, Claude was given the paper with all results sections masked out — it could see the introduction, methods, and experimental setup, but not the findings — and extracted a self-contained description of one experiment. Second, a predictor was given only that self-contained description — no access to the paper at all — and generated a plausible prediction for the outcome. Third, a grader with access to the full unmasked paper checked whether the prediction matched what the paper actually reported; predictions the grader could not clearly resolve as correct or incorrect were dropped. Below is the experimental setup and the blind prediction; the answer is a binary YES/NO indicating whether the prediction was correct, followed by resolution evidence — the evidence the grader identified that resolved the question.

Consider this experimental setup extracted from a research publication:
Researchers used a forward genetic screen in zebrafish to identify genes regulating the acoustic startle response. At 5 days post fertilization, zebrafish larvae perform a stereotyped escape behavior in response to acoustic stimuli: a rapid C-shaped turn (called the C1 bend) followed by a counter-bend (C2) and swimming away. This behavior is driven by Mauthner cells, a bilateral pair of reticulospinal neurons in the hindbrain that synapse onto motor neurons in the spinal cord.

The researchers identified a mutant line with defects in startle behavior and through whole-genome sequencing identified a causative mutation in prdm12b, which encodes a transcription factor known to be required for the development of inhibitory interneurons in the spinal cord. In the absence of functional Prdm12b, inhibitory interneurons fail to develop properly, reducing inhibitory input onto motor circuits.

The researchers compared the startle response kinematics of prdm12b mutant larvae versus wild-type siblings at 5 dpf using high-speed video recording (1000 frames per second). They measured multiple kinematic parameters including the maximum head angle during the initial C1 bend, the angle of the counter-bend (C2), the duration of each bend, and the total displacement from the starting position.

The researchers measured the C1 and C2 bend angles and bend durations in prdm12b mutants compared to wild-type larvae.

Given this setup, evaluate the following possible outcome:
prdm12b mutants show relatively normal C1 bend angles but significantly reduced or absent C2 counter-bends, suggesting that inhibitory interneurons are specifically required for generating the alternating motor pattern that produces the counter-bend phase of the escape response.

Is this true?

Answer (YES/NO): NO